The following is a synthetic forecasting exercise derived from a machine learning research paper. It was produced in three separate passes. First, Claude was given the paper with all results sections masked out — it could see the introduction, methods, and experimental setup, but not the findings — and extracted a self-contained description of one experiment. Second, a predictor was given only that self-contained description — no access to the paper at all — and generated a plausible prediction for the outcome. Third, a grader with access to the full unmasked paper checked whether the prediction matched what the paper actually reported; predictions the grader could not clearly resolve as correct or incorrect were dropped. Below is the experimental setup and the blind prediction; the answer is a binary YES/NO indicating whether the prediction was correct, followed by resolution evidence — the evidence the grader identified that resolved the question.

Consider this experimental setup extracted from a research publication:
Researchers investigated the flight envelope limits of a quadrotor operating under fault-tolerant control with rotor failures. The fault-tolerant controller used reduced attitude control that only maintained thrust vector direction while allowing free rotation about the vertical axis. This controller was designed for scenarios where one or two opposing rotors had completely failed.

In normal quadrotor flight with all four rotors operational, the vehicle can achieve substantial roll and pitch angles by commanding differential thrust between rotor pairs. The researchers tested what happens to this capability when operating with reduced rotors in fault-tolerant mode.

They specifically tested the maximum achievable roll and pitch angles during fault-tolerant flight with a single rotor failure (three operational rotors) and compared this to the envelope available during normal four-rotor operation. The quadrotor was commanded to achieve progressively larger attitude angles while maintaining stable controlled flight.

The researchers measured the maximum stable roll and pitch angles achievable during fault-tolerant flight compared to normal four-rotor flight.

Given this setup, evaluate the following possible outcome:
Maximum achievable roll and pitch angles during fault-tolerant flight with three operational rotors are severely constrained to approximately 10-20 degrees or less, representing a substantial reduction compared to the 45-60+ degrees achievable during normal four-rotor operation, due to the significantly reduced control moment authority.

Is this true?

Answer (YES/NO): NO